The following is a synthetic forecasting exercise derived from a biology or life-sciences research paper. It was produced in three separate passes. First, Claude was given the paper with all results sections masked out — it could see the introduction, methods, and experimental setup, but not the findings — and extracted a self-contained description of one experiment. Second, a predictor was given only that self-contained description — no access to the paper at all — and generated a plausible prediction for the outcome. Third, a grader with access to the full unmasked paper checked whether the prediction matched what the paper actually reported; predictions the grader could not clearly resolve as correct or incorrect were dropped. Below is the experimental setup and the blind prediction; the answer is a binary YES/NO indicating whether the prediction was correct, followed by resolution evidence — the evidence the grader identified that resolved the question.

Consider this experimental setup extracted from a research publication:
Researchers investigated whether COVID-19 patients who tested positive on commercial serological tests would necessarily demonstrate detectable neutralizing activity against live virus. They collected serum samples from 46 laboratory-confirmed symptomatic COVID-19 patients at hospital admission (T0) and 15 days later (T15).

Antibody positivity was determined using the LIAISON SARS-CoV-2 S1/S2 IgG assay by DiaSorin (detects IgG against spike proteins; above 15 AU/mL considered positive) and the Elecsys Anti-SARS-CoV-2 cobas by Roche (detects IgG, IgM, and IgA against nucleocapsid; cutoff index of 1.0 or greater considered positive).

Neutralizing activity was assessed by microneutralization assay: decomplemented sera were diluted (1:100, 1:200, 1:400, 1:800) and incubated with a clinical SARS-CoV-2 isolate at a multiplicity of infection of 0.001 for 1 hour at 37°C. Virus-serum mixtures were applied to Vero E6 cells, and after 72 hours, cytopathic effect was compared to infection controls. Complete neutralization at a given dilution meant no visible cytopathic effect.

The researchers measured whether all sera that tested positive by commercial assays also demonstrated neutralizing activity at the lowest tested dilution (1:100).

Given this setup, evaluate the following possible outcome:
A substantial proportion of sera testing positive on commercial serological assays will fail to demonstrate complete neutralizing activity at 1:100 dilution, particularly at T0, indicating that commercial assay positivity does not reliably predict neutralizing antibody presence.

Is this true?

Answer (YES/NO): YES